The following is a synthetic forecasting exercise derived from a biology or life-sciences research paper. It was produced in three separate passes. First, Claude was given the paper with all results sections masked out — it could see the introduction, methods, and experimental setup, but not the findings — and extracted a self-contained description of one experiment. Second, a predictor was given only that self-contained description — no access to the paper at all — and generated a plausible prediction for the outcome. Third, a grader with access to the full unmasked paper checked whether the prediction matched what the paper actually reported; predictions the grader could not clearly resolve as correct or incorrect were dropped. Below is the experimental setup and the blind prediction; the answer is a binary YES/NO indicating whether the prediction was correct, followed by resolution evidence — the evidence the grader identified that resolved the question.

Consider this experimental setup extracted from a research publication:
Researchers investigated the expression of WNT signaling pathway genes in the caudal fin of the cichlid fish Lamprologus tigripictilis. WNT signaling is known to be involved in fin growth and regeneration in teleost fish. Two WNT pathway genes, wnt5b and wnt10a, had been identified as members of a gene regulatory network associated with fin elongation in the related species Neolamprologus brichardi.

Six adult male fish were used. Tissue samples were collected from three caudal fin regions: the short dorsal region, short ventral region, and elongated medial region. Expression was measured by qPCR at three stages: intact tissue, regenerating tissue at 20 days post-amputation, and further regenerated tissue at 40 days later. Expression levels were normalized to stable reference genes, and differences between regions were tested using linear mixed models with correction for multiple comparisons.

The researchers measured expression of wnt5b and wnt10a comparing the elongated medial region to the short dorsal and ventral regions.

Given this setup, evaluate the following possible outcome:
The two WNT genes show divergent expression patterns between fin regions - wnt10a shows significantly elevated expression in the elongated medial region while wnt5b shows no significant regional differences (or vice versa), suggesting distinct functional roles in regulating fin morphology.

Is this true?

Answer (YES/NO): NO